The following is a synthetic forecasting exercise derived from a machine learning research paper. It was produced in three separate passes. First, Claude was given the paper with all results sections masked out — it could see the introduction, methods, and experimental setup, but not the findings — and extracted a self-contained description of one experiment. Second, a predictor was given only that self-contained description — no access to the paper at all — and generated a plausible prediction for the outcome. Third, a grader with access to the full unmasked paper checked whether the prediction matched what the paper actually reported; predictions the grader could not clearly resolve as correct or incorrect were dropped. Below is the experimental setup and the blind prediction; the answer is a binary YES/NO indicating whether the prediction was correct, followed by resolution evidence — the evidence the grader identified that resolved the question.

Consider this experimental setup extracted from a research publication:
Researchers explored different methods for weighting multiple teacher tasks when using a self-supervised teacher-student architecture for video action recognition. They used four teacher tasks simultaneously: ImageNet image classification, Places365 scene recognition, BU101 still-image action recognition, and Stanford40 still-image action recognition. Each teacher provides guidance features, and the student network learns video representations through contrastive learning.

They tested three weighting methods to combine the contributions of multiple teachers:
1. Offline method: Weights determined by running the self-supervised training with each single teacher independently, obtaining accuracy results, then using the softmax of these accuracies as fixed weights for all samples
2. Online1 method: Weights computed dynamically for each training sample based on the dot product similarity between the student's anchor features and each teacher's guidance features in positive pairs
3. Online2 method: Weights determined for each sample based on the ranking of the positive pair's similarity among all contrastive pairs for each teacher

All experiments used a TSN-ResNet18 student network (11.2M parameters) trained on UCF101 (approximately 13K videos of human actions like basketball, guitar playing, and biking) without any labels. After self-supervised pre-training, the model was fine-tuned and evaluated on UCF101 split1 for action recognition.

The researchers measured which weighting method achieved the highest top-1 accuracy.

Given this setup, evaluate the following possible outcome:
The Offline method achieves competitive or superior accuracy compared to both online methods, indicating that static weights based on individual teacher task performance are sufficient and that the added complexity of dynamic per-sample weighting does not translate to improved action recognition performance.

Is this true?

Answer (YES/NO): YES